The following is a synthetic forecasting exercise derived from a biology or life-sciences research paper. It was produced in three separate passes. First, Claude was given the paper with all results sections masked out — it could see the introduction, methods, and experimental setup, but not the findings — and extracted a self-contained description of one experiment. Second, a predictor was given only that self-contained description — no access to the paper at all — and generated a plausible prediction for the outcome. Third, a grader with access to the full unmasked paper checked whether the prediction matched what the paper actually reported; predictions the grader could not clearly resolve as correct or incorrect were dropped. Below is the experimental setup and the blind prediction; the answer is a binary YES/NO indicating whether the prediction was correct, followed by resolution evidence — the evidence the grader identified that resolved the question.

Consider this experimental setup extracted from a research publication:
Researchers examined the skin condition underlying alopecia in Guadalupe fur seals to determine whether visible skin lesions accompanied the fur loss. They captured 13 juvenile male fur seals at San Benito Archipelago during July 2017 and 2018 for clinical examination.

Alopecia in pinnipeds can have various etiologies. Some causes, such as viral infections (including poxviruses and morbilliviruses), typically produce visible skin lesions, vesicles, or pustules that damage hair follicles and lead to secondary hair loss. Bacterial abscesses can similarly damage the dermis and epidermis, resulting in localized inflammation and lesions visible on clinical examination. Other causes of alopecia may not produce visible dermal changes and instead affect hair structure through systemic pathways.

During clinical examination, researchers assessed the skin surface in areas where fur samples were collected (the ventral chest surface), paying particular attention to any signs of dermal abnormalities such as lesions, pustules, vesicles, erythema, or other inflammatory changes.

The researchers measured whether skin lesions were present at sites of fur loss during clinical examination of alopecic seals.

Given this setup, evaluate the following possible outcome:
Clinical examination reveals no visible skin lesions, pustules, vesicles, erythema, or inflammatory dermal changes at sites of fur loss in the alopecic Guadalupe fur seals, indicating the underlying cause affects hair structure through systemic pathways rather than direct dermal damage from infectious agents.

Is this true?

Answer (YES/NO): YES